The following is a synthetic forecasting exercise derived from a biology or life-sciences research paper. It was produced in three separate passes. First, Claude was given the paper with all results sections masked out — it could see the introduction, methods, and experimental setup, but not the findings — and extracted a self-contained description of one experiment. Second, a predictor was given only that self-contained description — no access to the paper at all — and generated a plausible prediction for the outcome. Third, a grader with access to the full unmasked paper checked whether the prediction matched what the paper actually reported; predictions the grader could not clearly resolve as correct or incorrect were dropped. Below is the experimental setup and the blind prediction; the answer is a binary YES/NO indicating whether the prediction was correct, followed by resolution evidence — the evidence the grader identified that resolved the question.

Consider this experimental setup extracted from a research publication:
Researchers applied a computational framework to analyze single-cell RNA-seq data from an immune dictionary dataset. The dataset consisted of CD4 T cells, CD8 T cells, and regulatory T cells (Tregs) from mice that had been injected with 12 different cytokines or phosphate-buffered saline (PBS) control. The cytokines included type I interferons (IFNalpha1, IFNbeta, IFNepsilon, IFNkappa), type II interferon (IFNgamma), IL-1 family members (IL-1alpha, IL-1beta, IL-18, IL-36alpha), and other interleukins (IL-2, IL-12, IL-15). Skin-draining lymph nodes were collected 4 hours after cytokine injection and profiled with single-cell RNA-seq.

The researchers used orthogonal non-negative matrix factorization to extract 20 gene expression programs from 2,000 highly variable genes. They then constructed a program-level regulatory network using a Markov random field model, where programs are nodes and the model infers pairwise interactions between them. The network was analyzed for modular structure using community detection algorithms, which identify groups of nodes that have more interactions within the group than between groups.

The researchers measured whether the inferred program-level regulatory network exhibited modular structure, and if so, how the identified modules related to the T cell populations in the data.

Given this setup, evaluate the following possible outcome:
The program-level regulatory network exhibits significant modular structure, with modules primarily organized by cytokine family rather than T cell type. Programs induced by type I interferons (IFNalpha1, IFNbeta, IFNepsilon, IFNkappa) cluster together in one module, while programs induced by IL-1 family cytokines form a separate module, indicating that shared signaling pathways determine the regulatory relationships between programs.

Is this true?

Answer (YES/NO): NO